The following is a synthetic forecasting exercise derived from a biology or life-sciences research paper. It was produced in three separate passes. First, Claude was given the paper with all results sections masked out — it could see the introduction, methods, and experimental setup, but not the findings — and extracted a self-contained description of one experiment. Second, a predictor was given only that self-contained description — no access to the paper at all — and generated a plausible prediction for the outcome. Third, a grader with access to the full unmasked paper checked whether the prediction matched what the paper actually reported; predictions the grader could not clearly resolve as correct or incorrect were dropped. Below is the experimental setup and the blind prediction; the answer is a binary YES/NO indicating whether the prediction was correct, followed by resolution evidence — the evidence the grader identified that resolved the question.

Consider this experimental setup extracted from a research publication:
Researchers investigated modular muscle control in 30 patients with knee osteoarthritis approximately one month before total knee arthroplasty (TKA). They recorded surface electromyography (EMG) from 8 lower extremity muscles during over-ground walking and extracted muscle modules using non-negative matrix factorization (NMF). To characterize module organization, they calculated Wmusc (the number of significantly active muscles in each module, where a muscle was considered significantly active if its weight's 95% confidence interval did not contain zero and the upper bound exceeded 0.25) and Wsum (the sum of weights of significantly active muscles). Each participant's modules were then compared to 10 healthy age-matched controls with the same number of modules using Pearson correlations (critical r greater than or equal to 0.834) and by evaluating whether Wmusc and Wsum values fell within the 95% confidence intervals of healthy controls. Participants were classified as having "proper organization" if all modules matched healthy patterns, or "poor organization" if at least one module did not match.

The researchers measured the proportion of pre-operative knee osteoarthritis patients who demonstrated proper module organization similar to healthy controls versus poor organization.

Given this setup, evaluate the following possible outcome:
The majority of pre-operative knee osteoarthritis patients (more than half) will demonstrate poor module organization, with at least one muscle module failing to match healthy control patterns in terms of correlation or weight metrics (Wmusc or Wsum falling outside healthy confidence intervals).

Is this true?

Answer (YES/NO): YES